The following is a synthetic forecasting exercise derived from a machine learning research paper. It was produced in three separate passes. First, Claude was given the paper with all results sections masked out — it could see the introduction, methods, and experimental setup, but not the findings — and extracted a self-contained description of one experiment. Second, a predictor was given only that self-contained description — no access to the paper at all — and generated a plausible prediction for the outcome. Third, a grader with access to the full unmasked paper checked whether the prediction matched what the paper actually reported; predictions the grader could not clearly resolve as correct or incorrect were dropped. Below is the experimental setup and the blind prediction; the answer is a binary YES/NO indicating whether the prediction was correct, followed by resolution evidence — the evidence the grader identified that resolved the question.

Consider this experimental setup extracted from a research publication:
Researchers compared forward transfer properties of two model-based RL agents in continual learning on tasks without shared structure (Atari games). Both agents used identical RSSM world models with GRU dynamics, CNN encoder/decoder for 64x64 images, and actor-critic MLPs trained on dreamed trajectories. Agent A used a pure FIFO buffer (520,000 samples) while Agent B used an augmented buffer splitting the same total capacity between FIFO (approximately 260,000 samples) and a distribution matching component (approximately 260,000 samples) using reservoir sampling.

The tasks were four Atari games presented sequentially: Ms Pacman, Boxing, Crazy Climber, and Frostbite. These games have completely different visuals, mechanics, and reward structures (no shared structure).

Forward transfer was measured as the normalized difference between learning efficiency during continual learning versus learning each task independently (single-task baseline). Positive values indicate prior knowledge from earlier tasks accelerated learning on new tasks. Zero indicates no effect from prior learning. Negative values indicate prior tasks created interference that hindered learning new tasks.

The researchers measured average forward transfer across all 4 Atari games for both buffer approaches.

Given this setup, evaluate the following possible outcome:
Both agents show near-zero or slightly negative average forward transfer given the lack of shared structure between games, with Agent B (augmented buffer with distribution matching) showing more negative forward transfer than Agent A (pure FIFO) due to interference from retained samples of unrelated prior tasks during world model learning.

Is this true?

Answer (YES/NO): NO